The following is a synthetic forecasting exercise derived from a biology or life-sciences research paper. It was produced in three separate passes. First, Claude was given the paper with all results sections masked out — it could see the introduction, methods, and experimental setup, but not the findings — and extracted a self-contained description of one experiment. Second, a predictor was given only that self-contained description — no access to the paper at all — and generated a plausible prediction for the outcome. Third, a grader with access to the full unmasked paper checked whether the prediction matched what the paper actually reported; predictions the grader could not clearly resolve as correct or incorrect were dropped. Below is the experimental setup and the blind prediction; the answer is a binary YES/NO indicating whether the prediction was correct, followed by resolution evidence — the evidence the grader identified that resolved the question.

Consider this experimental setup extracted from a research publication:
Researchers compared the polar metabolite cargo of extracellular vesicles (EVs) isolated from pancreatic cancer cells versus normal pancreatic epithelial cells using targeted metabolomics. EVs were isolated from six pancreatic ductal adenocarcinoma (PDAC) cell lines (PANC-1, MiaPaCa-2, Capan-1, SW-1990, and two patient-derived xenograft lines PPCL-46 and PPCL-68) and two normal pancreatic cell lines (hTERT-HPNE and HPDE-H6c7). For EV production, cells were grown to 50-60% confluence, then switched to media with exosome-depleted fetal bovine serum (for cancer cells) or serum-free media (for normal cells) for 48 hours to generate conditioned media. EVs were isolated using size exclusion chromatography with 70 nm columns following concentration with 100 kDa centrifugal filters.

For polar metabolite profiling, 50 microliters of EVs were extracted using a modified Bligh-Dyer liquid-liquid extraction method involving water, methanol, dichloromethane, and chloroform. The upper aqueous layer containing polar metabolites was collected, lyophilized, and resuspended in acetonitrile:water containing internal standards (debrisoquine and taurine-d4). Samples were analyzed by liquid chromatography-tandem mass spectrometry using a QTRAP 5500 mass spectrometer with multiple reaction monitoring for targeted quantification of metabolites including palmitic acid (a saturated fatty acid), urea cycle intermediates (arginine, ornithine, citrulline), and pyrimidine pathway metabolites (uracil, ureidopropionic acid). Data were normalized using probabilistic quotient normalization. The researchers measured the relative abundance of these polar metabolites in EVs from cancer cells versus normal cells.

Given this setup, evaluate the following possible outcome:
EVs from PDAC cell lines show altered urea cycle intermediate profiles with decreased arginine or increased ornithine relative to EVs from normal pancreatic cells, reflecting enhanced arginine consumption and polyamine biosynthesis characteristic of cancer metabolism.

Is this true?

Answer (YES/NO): YES